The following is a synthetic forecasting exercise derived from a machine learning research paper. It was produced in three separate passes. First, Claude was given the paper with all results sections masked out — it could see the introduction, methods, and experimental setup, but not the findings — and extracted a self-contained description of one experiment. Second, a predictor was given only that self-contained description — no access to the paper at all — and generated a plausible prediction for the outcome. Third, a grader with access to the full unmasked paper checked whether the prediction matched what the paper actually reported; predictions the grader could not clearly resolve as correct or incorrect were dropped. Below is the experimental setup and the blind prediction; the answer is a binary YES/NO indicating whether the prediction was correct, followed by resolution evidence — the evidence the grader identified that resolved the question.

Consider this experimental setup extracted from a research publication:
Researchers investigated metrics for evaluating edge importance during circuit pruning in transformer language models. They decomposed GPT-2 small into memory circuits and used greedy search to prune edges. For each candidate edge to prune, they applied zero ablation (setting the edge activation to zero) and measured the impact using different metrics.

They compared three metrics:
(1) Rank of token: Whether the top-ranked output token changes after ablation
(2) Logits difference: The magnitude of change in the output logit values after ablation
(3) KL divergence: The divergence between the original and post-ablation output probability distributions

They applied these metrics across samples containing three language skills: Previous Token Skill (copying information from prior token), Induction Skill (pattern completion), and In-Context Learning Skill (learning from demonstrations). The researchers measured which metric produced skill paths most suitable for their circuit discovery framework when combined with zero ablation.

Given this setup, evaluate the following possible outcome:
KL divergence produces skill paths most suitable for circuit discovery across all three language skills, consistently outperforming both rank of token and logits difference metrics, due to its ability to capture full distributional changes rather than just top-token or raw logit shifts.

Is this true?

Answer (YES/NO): NO